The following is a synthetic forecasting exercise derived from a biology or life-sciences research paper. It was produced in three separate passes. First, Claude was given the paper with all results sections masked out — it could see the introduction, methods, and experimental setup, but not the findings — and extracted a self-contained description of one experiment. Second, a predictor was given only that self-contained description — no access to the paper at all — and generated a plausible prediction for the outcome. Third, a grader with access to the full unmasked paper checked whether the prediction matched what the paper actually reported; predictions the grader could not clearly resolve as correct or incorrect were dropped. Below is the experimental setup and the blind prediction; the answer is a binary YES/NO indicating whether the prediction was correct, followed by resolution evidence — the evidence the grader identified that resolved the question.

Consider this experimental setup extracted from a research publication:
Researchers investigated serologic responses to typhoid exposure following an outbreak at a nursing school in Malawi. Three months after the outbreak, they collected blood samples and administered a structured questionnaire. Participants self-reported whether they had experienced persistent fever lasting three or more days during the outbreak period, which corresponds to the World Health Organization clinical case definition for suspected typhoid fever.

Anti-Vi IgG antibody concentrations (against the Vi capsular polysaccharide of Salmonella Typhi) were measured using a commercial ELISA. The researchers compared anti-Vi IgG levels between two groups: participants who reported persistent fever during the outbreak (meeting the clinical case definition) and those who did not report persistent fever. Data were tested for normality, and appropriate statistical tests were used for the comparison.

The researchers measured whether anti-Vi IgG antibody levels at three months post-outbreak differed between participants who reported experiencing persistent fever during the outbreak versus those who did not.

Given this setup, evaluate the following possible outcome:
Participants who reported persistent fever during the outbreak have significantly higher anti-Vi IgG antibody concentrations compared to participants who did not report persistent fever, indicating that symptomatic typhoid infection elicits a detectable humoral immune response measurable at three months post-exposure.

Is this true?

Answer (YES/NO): YES